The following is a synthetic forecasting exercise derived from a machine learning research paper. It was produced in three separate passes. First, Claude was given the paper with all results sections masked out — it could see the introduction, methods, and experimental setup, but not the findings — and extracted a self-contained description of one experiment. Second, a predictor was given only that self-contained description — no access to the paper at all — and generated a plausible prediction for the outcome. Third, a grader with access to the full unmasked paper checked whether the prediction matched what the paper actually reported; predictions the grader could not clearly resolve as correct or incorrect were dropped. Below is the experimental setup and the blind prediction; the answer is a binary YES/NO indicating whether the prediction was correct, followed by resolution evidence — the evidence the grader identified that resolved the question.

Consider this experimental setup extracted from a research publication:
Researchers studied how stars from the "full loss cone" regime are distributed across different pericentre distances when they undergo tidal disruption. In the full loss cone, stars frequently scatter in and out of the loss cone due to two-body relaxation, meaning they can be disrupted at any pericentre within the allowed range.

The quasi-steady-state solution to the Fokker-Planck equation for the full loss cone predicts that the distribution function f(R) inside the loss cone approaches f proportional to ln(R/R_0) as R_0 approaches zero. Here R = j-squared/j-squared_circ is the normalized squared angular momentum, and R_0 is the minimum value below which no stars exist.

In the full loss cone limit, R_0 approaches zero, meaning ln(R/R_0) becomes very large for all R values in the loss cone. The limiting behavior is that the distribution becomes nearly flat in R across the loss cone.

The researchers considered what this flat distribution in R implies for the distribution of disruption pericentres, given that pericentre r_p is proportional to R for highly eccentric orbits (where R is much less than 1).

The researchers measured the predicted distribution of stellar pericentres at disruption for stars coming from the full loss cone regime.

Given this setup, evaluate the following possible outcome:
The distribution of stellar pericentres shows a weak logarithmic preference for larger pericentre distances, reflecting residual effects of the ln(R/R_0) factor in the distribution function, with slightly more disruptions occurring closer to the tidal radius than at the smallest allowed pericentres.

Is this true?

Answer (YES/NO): NO